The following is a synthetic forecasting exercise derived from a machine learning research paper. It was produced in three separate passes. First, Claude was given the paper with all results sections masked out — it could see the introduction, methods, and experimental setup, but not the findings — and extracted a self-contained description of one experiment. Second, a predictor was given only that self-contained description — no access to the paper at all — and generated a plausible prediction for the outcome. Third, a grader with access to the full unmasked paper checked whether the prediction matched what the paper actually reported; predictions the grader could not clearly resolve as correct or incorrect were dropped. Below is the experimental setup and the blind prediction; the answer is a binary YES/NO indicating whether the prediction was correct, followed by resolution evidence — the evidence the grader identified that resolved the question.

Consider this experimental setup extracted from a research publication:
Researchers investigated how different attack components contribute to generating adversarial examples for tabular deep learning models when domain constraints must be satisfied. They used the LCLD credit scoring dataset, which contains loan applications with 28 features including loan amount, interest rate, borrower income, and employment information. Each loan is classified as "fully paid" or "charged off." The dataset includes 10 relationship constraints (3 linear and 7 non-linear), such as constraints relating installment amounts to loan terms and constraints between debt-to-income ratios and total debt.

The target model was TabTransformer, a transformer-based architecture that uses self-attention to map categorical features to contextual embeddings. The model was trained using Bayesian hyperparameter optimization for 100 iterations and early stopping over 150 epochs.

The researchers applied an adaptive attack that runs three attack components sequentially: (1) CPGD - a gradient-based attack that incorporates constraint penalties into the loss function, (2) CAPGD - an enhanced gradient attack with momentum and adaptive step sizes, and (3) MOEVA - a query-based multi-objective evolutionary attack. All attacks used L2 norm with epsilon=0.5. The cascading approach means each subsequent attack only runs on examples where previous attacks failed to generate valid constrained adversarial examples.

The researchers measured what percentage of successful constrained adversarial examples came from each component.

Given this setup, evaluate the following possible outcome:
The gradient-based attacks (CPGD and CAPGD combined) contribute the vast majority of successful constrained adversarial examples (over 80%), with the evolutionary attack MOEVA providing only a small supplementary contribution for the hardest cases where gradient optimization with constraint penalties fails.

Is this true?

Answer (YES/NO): NO